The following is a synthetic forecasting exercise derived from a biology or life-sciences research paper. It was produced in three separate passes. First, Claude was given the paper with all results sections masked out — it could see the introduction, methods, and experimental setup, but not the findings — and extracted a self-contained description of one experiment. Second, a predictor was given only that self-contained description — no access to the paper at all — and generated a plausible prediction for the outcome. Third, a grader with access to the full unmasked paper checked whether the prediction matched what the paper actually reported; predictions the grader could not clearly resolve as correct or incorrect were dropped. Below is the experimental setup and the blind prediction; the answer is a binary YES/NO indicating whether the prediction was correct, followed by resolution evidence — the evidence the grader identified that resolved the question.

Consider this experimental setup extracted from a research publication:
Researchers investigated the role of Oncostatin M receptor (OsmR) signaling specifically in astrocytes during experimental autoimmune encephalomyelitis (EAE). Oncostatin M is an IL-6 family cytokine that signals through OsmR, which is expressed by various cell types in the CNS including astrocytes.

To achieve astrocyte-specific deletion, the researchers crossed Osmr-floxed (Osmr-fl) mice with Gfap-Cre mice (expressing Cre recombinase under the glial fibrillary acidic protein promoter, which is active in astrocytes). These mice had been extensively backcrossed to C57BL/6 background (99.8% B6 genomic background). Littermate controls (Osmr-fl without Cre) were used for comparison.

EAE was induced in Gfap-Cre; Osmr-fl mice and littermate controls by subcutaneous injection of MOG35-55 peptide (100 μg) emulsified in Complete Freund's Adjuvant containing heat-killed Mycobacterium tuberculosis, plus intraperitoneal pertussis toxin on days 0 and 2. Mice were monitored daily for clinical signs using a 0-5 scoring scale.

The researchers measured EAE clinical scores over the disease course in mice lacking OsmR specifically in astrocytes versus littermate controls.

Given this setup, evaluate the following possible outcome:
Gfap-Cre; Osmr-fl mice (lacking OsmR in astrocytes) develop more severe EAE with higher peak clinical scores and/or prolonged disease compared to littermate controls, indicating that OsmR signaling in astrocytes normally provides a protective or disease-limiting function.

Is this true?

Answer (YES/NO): YES